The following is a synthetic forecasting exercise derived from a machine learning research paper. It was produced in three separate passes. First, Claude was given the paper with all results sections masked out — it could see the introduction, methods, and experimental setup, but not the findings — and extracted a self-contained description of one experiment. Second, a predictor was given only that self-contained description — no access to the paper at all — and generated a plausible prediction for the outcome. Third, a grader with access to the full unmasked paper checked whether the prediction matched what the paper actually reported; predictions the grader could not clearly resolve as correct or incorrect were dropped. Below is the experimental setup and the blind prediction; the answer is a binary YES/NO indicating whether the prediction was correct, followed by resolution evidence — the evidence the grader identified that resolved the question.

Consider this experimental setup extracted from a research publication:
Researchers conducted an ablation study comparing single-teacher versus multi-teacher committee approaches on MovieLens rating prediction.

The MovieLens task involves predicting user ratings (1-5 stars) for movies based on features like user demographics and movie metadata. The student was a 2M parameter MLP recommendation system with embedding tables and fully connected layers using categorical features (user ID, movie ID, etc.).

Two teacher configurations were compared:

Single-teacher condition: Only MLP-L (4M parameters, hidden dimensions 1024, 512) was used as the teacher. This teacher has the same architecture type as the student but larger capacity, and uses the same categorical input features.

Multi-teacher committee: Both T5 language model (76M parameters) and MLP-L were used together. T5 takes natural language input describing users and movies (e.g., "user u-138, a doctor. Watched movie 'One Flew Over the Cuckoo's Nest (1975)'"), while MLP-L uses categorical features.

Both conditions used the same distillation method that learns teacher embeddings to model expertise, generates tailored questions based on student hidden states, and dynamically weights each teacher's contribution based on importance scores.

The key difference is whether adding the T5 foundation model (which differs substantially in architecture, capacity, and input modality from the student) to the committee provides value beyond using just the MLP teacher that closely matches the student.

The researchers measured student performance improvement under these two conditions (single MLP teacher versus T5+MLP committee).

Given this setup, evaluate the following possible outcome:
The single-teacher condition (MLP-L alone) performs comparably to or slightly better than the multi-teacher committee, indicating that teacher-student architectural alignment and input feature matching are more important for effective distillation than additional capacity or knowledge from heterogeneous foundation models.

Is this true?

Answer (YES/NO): NO